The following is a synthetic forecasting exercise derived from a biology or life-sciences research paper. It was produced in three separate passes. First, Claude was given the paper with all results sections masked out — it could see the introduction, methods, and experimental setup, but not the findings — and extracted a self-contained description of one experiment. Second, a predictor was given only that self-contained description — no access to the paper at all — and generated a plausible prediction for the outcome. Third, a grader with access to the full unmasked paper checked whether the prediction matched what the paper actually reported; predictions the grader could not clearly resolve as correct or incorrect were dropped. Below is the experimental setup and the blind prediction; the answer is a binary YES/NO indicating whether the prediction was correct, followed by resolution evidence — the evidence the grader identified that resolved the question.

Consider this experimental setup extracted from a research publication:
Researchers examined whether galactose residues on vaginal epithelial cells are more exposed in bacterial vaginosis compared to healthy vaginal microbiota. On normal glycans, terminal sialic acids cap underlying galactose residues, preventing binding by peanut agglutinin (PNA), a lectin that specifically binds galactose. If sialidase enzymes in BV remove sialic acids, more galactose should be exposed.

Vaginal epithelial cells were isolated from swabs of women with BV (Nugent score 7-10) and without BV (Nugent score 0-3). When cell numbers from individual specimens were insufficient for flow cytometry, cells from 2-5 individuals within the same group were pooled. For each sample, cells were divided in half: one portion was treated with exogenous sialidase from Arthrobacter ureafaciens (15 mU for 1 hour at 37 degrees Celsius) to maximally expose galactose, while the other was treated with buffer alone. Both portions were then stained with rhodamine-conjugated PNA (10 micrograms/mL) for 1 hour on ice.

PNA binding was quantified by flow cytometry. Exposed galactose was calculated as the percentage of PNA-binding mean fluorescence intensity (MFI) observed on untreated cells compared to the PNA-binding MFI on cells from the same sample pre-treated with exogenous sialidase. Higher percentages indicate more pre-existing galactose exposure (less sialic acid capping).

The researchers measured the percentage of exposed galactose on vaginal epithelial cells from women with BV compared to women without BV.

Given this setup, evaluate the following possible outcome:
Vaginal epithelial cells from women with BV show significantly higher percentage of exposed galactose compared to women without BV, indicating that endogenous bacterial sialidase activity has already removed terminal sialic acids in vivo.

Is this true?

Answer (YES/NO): YES